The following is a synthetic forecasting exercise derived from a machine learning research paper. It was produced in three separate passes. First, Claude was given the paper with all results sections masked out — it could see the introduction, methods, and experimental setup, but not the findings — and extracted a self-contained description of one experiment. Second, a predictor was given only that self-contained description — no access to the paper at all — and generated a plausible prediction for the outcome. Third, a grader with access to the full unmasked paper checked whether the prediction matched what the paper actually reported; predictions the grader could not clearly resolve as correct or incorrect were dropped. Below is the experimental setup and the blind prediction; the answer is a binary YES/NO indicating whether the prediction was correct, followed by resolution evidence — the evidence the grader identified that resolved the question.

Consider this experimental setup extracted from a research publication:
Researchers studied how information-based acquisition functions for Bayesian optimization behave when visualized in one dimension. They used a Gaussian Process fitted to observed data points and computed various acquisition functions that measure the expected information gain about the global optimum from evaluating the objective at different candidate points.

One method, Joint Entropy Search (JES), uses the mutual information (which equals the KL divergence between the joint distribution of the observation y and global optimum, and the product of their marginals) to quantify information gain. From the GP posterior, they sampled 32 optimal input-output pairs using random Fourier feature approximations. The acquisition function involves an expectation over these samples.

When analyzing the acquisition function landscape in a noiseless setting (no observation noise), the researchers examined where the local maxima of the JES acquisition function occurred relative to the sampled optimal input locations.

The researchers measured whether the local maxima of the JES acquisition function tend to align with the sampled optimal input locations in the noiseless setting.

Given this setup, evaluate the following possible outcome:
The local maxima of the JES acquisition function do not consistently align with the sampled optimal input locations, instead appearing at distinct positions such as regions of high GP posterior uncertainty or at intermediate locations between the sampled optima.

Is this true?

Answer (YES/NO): NO